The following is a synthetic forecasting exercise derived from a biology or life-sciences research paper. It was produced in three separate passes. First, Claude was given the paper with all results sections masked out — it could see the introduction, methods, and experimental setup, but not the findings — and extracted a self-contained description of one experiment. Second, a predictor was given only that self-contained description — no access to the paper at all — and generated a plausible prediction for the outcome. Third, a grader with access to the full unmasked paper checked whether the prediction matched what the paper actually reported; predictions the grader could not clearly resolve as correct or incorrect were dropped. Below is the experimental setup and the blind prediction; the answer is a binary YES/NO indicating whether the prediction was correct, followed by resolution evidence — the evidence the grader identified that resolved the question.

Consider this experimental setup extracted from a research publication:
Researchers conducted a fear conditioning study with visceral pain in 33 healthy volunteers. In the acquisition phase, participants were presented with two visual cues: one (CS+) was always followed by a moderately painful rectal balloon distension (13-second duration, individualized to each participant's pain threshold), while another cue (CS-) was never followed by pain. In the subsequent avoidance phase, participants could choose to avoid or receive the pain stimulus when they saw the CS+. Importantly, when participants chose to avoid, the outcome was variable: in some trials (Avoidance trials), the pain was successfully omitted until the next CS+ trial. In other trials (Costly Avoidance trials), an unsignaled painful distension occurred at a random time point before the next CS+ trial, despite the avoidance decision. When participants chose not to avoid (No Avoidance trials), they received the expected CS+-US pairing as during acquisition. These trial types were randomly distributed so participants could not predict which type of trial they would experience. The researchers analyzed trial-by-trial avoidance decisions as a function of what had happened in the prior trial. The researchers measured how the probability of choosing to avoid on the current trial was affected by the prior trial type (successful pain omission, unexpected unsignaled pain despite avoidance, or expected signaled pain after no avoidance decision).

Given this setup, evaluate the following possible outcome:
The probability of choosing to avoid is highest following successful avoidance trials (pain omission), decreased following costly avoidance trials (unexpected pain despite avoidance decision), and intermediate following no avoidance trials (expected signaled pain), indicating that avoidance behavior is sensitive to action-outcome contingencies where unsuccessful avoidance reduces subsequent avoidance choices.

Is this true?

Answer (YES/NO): NO